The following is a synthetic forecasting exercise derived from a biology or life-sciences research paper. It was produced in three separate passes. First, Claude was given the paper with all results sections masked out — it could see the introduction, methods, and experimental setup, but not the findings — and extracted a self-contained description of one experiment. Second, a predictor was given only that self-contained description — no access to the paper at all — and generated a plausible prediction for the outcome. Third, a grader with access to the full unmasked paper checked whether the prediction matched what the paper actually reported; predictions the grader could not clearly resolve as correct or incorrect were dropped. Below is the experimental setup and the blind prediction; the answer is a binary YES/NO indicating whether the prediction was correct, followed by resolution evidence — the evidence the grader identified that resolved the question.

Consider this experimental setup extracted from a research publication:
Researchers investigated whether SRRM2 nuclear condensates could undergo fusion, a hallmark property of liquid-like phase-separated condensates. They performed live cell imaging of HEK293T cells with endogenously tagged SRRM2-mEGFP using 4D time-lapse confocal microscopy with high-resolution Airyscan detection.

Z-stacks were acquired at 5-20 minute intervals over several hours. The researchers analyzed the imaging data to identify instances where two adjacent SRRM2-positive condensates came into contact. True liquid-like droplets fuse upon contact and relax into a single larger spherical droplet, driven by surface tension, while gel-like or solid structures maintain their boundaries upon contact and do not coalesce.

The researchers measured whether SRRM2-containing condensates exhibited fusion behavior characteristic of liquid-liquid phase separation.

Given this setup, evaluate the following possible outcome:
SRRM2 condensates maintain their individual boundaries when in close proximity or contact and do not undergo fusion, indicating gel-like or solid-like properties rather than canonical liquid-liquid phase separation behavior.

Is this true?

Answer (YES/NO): NO